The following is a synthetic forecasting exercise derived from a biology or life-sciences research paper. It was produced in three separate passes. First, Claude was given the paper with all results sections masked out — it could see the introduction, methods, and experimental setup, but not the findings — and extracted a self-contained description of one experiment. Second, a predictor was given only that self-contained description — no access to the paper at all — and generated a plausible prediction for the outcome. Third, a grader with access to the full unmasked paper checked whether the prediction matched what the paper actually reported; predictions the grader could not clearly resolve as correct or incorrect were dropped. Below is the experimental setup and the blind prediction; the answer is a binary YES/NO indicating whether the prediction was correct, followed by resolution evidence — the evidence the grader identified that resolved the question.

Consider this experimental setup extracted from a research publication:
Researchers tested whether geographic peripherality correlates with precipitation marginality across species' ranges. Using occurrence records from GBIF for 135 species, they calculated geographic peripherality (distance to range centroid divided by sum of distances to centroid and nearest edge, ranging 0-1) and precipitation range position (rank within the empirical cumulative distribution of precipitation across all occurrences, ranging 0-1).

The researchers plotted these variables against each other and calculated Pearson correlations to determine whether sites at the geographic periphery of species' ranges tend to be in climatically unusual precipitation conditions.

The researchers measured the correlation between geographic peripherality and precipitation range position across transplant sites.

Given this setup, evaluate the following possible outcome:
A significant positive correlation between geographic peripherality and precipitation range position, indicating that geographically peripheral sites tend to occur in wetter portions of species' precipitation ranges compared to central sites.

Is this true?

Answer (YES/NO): NO